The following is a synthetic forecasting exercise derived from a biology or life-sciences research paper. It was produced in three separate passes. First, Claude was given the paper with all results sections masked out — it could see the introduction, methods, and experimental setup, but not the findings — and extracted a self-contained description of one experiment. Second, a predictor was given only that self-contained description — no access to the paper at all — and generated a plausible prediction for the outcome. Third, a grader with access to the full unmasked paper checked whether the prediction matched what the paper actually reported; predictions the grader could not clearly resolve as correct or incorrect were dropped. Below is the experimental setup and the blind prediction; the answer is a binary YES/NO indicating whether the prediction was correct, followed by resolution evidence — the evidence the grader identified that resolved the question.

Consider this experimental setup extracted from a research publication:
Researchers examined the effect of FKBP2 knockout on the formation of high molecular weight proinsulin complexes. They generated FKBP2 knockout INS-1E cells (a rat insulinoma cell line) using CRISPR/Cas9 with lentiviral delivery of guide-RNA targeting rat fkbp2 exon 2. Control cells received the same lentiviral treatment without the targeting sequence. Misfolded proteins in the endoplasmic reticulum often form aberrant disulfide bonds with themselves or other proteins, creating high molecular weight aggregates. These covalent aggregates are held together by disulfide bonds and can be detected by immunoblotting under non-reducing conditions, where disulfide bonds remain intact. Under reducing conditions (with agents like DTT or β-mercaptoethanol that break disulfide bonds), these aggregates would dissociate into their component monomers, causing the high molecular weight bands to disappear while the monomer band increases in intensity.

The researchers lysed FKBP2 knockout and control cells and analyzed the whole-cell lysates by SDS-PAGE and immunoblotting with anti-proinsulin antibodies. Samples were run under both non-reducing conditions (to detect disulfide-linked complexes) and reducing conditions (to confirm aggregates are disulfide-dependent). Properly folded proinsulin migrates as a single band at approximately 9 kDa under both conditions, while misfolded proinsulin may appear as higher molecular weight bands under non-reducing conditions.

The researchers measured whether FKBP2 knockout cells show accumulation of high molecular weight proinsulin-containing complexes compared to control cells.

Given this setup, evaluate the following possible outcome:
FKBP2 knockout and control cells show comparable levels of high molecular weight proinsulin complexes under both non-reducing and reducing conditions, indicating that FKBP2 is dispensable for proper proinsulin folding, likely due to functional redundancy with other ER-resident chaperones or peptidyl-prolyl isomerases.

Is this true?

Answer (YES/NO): NO